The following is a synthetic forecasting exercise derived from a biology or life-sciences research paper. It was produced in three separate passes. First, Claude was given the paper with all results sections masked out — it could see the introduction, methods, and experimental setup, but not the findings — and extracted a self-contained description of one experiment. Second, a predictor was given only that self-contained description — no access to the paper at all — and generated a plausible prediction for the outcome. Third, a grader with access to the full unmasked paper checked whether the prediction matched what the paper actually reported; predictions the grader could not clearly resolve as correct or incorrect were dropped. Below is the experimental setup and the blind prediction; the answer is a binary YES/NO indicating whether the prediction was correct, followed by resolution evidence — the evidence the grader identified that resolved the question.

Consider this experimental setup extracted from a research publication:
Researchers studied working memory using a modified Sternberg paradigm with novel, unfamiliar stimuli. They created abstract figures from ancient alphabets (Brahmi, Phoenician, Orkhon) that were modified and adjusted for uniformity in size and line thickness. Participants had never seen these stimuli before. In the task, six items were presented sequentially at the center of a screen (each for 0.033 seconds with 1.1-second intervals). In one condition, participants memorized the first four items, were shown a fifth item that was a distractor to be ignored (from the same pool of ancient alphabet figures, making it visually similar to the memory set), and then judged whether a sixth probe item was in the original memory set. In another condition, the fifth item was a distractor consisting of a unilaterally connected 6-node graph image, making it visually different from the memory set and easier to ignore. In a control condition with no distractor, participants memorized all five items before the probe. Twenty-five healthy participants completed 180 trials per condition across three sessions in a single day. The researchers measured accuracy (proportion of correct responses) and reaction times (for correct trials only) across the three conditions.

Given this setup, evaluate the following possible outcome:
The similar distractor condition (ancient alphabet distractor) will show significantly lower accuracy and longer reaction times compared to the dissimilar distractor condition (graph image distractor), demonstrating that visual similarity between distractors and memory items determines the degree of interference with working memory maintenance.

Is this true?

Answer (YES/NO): NO